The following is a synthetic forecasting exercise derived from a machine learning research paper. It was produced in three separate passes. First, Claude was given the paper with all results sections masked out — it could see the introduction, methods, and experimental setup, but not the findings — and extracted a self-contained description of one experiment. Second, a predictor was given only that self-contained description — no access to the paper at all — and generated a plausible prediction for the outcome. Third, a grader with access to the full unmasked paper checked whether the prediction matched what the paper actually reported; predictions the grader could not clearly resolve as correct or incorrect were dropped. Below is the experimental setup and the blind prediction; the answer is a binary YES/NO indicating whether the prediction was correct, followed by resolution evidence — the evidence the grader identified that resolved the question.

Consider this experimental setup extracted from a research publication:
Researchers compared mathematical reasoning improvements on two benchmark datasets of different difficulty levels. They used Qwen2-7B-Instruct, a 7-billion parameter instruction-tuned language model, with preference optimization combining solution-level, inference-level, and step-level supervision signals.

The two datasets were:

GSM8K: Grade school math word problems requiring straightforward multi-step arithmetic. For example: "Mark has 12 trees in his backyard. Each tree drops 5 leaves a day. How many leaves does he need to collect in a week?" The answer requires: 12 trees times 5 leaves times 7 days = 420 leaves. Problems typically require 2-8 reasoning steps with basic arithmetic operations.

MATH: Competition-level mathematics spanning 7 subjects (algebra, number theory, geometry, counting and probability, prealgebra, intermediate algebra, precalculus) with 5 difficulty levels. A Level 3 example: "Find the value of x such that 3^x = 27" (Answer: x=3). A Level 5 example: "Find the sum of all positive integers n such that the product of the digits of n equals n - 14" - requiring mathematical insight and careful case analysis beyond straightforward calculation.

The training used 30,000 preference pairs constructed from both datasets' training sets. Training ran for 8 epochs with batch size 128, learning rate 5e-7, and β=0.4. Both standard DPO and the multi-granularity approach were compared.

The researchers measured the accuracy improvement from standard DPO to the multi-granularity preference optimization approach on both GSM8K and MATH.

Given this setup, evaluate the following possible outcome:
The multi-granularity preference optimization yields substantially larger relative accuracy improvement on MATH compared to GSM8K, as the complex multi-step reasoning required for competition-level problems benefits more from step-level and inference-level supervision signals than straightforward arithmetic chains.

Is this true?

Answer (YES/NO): YES